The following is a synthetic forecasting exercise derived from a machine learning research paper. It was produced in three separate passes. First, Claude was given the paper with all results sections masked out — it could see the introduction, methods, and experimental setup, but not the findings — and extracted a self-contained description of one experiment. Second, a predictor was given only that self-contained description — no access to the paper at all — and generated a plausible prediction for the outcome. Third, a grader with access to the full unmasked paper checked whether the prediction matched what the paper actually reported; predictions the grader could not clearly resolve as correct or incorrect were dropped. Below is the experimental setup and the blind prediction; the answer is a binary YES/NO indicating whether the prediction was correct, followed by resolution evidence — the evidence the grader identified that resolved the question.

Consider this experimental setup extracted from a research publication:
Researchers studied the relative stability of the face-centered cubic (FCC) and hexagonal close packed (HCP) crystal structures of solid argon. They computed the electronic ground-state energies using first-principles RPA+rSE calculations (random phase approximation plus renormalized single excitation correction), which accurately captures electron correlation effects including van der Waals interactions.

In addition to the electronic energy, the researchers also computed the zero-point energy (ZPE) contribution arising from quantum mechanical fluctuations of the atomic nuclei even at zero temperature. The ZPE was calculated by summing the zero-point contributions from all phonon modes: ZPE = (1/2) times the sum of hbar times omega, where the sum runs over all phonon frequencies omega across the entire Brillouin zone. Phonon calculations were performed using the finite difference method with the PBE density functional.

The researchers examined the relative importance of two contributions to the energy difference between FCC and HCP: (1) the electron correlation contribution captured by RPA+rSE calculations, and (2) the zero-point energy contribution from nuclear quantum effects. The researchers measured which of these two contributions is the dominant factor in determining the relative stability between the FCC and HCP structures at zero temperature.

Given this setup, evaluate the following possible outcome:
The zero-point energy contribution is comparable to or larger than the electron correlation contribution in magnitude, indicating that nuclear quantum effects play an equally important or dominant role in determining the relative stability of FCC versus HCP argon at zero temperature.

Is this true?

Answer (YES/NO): NO